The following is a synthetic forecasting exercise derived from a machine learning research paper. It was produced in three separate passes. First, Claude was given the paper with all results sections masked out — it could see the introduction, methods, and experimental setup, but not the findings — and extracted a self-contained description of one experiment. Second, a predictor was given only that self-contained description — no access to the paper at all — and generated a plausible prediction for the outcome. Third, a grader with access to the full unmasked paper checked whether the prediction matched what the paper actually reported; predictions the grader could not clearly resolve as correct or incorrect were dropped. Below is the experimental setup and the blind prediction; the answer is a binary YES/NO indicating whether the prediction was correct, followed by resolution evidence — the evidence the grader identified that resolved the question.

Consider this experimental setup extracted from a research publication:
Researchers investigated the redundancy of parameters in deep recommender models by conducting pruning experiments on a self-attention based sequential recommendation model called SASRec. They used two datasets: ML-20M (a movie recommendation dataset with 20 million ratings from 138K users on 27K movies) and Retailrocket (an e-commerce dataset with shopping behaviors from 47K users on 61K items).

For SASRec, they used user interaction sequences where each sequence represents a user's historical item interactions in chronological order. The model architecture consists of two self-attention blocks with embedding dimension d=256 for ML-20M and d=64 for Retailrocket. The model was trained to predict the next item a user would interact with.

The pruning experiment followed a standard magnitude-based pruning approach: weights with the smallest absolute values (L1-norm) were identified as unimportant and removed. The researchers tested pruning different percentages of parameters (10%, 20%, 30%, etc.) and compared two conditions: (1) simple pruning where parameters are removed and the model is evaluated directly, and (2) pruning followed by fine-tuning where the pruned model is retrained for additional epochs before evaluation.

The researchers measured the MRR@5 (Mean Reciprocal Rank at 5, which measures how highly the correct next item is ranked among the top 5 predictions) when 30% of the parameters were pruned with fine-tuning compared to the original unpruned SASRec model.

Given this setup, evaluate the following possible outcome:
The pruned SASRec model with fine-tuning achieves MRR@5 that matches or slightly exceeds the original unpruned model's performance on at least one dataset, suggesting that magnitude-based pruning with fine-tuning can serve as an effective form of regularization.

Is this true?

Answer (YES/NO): YES